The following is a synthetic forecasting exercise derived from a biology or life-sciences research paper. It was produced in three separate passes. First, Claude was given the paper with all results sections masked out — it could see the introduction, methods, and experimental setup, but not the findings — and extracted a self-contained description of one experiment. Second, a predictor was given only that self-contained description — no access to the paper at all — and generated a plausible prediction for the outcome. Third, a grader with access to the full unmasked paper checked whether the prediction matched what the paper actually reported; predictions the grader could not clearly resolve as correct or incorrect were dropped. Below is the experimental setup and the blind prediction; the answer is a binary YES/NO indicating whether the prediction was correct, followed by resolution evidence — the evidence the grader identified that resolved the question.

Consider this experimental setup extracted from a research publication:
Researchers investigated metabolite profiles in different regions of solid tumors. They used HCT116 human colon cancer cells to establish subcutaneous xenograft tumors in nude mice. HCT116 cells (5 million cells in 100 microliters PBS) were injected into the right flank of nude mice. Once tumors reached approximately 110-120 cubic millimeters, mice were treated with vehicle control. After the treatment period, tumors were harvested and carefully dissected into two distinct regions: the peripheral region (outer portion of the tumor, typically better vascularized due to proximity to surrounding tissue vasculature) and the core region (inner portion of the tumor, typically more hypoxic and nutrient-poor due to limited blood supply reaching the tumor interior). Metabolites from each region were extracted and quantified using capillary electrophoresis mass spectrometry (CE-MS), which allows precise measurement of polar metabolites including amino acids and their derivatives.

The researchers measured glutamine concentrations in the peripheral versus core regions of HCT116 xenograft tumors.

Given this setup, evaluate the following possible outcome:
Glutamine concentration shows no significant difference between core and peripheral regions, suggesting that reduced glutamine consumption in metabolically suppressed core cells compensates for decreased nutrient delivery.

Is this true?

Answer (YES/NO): NO